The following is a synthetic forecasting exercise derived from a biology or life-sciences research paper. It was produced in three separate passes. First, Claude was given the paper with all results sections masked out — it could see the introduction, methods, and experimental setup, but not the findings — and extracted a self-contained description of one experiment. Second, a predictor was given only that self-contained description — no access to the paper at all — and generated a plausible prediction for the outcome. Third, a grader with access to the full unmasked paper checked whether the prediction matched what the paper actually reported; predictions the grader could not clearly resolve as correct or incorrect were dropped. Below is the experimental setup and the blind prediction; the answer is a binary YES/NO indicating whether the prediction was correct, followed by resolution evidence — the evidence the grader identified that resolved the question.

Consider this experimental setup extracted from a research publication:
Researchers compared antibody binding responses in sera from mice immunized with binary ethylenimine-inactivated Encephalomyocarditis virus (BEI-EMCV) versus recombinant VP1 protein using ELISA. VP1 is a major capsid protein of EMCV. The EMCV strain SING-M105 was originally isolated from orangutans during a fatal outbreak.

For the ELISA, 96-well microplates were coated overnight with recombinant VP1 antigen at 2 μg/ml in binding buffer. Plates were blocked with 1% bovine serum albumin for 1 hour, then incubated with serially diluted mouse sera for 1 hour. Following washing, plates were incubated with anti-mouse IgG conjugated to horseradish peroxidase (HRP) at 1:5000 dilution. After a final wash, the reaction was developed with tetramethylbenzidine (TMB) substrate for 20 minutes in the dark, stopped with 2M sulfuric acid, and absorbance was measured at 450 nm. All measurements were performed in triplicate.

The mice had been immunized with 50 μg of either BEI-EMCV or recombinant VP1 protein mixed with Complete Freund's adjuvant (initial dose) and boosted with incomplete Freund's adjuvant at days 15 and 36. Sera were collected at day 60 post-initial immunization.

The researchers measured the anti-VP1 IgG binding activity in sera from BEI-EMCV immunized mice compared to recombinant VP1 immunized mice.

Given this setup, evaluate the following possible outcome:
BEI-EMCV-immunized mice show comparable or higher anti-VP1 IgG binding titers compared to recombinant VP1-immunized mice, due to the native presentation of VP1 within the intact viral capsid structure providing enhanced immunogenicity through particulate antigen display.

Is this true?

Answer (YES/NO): YES